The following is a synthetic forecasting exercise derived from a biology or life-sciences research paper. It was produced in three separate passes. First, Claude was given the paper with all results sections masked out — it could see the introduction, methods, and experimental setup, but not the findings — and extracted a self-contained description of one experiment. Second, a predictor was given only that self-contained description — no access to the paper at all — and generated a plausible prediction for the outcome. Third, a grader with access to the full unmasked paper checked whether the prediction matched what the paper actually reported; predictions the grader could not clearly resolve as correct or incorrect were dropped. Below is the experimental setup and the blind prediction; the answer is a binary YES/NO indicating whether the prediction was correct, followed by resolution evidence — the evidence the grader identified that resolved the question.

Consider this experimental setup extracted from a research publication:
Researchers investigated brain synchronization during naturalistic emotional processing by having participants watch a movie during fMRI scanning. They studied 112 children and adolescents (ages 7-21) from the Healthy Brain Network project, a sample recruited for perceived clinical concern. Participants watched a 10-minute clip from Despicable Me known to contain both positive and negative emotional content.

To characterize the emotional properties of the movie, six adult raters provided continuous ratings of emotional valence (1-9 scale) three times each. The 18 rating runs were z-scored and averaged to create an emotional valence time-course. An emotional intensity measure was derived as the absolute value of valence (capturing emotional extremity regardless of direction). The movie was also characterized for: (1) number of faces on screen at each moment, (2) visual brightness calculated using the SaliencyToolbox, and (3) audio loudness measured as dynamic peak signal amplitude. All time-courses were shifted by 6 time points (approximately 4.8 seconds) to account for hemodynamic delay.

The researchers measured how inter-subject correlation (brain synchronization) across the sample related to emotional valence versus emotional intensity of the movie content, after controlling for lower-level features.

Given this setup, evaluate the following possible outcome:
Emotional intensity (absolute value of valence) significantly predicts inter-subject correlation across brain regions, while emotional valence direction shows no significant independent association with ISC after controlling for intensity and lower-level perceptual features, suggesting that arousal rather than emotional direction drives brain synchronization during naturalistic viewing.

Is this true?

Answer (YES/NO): NO